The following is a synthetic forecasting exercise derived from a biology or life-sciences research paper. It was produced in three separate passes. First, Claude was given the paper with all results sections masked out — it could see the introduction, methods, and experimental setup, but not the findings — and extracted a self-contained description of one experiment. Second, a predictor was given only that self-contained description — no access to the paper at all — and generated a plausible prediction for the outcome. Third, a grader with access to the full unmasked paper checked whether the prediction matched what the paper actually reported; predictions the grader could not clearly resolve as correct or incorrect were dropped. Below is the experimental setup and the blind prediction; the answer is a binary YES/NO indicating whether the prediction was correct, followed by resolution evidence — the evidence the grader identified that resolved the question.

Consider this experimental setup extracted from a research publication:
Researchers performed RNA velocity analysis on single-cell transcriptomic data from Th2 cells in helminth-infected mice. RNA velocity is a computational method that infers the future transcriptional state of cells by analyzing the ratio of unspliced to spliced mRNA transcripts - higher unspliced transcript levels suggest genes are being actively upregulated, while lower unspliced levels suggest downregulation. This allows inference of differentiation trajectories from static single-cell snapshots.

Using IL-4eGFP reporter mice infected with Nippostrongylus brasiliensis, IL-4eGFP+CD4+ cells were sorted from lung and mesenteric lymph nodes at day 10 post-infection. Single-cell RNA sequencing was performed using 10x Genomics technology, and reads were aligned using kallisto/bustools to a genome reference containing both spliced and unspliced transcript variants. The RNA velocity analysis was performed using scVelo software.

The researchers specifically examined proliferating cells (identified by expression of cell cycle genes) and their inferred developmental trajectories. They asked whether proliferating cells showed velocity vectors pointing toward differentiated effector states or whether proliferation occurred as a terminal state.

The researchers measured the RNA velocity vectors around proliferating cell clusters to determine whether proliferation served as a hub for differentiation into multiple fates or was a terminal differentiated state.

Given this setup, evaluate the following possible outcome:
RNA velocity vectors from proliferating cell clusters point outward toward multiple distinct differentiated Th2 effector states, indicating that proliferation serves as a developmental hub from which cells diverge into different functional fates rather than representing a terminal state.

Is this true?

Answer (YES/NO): YES